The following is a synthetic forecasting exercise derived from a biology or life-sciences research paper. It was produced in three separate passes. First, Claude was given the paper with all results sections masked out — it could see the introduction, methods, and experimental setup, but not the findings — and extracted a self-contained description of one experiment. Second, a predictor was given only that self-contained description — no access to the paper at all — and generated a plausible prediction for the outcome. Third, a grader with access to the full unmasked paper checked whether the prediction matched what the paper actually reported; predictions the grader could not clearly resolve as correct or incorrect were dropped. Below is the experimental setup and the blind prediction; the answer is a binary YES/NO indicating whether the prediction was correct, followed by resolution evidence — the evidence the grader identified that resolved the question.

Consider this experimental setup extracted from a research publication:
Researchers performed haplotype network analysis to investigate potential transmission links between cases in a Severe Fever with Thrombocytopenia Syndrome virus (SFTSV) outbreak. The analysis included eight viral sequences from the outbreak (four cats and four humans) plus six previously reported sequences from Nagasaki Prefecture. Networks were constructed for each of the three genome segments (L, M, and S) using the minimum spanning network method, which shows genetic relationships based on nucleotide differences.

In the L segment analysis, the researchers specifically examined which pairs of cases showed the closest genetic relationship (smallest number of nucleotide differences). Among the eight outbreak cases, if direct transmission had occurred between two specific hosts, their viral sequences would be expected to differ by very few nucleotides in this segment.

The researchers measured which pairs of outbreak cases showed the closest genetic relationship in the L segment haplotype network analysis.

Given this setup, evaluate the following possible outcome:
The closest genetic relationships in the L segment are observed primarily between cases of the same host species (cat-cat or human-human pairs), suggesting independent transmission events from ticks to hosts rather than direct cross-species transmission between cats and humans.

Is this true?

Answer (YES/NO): NO